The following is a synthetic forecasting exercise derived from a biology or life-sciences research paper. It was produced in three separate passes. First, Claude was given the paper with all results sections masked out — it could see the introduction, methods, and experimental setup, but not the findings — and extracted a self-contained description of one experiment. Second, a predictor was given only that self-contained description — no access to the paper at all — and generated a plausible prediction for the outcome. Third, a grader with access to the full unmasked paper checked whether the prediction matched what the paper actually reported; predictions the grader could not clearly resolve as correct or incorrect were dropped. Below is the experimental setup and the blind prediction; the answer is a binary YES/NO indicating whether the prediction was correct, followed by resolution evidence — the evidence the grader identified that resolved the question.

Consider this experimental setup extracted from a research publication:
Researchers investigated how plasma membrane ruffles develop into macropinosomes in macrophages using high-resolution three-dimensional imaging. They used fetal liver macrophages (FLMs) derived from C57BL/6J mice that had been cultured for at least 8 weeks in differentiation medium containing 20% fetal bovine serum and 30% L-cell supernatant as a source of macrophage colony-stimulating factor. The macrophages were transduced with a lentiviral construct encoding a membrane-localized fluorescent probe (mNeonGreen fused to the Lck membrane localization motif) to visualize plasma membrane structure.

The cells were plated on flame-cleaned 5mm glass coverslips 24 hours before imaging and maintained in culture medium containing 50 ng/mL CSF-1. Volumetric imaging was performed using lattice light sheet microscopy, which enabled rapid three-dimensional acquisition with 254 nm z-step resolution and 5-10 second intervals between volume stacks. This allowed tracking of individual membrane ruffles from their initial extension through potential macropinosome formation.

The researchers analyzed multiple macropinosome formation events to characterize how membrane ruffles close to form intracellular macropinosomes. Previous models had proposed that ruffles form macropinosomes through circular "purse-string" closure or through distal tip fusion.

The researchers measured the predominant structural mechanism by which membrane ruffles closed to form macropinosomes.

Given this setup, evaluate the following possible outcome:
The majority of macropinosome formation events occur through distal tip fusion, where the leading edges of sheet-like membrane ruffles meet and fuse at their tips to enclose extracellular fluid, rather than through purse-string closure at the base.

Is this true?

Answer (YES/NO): NO